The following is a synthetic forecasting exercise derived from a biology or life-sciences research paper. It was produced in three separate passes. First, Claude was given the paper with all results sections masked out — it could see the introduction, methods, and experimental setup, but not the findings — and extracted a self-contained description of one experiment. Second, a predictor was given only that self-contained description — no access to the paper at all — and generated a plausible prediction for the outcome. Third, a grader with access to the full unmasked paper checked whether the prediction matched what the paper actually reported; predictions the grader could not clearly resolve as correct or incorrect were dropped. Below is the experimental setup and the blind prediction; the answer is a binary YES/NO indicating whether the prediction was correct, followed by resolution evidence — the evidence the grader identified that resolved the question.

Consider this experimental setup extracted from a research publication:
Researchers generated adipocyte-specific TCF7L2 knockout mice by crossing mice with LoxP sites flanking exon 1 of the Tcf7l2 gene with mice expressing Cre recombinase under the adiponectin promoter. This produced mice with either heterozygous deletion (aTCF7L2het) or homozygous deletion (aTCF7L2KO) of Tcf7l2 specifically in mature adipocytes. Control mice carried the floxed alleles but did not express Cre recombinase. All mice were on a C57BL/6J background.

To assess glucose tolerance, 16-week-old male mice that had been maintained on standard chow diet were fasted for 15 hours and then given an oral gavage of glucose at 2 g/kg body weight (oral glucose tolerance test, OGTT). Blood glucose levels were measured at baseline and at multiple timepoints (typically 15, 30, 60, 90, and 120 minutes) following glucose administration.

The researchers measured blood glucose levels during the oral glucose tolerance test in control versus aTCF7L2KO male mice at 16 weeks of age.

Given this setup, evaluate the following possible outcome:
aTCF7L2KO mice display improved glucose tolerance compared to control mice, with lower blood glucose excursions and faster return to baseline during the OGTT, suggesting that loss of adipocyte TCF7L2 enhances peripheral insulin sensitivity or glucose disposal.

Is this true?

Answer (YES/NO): NO